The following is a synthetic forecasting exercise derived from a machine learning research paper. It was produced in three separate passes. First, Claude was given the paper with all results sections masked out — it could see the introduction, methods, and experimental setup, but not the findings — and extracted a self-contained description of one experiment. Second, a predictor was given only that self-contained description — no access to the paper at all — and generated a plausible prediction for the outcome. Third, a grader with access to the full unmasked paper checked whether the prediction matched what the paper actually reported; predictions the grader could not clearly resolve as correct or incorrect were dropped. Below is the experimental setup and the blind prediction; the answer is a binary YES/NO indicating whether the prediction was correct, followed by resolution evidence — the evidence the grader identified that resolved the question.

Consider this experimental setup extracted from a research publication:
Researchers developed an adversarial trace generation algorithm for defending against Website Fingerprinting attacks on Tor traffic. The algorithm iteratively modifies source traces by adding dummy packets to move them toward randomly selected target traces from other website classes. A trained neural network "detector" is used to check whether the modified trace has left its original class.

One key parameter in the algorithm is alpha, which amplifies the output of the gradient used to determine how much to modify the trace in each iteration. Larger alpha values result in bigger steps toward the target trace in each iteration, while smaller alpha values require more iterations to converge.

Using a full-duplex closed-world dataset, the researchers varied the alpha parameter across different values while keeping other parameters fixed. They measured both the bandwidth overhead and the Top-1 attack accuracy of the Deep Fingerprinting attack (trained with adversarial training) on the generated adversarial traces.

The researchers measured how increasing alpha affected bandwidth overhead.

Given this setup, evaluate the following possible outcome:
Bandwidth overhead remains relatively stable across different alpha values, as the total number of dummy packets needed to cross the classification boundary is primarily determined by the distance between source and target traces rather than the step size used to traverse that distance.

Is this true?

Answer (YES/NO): NO